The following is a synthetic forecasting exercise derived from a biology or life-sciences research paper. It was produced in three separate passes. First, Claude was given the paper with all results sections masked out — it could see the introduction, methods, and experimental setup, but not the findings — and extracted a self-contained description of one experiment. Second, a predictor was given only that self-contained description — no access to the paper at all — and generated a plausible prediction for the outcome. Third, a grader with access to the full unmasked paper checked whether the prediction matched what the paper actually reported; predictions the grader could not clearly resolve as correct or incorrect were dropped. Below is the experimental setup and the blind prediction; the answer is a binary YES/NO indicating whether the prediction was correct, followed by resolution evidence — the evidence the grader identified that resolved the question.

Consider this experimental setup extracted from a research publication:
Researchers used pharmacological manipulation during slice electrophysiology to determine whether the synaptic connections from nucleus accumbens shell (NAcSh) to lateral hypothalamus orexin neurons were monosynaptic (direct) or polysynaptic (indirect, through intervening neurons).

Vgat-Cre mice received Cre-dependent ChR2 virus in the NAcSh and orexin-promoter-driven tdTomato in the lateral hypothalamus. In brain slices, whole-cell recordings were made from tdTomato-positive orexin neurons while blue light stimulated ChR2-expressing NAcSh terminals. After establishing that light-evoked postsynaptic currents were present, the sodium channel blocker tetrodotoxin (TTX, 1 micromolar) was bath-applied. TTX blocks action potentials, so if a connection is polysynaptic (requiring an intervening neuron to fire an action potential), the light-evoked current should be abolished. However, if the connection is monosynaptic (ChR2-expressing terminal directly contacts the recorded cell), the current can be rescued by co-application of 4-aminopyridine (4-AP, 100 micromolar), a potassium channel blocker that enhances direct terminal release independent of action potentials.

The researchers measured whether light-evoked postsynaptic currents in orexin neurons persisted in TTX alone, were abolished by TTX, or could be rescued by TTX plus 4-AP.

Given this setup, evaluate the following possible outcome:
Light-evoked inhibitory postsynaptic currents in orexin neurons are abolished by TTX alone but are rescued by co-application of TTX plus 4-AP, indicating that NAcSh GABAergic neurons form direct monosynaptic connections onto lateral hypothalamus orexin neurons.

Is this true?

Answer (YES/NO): YES